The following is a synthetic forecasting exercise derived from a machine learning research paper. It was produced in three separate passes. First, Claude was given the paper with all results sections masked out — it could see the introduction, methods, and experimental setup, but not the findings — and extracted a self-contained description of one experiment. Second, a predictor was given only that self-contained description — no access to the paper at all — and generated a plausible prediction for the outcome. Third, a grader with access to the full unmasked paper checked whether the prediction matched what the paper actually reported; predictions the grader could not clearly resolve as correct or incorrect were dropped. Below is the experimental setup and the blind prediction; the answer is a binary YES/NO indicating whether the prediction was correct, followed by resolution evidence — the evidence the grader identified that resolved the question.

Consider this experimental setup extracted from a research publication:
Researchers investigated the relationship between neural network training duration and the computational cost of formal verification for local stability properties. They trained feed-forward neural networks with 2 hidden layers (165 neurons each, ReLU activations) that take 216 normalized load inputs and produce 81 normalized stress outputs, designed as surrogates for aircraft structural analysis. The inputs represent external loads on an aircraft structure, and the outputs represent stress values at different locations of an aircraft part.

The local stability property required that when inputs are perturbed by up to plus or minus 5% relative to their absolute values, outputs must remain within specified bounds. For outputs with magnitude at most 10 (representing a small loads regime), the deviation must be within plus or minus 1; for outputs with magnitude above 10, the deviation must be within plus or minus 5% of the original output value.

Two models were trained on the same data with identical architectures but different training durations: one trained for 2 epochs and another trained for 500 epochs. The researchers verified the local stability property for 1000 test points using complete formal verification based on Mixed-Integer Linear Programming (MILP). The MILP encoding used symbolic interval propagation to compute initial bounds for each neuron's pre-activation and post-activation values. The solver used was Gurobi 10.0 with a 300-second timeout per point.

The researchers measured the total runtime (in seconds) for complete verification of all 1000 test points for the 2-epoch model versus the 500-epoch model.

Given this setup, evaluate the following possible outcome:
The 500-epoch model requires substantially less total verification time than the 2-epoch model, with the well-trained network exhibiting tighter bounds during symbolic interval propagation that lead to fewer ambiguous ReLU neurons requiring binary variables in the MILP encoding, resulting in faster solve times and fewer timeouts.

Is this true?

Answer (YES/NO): NO